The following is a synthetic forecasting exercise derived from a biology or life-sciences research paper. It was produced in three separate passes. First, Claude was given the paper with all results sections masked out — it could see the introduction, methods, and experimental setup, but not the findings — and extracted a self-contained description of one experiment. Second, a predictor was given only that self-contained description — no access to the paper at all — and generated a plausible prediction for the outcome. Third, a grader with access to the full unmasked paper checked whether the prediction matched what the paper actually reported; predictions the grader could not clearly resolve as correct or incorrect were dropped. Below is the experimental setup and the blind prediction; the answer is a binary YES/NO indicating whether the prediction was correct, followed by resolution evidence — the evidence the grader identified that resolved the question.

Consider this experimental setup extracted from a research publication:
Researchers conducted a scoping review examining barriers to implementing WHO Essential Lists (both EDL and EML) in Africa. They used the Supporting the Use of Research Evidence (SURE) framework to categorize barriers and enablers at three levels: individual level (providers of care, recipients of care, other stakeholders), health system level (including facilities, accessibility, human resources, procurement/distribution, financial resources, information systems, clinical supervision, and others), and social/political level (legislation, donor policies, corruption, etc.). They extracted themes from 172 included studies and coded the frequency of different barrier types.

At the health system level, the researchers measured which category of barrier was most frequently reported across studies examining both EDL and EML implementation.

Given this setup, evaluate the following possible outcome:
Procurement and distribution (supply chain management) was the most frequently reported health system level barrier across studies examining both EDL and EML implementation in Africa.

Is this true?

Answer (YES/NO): NO